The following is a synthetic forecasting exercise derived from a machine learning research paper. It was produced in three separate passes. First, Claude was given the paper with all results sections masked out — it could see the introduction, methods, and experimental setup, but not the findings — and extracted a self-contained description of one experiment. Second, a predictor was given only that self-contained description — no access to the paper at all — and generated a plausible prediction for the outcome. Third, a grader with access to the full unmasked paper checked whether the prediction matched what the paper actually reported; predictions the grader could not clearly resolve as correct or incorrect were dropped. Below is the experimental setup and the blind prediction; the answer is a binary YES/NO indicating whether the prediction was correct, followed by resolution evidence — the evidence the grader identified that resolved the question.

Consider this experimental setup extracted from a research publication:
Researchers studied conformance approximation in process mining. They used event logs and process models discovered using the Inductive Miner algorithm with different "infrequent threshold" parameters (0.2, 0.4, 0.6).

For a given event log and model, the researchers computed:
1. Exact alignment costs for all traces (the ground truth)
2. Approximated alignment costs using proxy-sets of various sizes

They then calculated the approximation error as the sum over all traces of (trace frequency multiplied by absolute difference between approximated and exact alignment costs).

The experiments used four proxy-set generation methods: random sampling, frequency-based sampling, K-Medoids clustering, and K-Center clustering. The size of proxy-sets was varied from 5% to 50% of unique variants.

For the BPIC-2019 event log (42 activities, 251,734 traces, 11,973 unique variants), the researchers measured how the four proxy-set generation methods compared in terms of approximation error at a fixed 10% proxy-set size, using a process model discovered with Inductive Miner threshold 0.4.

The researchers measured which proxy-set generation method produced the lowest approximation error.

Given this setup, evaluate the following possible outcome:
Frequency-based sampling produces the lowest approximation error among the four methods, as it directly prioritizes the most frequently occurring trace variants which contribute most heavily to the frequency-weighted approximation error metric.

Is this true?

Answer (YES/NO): NO